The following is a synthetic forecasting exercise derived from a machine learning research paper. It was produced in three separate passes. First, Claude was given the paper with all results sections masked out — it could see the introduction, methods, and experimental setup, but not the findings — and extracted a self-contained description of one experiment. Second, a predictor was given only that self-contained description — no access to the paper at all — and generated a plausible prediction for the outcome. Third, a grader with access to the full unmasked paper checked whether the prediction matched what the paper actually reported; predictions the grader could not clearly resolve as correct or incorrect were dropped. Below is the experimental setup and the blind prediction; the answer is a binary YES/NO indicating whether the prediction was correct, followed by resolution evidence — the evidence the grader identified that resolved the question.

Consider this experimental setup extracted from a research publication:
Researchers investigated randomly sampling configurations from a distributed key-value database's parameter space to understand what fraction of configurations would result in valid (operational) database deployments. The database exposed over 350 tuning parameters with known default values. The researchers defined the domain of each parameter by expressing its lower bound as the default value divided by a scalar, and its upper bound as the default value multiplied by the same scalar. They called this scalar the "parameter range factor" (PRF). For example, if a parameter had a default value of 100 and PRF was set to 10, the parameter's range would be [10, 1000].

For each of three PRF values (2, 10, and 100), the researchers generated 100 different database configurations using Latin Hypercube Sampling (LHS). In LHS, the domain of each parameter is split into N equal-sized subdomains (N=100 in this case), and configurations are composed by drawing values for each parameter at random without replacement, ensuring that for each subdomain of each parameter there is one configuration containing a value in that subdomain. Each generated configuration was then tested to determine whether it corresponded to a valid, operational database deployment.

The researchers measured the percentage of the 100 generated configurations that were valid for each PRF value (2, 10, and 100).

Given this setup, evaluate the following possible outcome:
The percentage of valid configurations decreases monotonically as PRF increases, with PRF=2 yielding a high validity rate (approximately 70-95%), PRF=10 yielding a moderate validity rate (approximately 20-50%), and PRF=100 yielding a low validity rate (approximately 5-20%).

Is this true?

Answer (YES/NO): NO